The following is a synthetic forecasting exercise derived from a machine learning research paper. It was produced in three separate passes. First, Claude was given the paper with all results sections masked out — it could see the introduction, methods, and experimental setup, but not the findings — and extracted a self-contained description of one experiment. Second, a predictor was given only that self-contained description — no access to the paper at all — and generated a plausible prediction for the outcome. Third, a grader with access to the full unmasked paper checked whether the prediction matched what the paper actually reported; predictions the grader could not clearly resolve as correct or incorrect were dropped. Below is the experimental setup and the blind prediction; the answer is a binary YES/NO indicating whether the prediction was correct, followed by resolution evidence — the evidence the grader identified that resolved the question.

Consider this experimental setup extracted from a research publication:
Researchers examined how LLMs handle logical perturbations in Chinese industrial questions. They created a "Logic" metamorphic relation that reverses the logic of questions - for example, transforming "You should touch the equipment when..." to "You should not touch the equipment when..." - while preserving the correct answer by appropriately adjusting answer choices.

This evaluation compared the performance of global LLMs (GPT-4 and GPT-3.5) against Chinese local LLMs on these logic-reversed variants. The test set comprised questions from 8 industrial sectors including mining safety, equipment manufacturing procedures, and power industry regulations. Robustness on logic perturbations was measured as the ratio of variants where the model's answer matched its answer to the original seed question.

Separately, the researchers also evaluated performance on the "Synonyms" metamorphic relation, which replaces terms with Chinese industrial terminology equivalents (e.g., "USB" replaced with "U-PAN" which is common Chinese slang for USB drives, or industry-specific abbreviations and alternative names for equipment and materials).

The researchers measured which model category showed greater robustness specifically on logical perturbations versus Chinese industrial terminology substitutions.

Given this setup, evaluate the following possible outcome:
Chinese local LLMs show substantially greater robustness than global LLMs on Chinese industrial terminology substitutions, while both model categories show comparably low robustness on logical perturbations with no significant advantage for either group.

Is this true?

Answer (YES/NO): NO